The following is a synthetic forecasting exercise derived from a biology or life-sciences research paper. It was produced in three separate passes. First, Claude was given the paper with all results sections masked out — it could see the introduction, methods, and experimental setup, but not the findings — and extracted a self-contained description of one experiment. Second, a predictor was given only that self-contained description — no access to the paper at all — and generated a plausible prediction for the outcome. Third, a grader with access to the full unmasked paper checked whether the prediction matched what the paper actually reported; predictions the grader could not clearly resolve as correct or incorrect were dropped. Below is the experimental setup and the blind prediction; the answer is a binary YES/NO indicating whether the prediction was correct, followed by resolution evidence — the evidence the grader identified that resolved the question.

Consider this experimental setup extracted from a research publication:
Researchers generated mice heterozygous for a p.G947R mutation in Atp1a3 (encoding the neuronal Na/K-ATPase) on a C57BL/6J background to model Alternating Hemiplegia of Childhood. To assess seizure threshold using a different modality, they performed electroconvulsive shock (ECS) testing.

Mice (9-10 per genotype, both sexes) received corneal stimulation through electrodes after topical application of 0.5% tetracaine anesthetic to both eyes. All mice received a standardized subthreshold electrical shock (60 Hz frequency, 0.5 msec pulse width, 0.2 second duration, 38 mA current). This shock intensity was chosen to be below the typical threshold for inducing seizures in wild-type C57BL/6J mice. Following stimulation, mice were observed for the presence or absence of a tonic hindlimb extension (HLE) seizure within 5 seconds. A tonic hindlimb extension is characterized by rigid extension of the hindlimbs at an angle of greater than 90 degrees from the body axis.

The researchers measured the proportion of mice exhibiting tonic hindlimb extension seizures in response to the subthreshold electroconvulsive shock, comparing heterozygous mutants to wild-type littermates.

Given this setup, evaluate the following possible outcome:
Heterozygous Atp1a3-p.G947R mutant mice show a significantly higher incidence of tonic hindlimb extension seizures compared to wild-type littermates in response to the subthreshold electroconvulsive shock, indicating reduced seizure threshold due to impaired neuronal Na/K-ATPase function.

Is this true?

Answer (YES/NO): YES